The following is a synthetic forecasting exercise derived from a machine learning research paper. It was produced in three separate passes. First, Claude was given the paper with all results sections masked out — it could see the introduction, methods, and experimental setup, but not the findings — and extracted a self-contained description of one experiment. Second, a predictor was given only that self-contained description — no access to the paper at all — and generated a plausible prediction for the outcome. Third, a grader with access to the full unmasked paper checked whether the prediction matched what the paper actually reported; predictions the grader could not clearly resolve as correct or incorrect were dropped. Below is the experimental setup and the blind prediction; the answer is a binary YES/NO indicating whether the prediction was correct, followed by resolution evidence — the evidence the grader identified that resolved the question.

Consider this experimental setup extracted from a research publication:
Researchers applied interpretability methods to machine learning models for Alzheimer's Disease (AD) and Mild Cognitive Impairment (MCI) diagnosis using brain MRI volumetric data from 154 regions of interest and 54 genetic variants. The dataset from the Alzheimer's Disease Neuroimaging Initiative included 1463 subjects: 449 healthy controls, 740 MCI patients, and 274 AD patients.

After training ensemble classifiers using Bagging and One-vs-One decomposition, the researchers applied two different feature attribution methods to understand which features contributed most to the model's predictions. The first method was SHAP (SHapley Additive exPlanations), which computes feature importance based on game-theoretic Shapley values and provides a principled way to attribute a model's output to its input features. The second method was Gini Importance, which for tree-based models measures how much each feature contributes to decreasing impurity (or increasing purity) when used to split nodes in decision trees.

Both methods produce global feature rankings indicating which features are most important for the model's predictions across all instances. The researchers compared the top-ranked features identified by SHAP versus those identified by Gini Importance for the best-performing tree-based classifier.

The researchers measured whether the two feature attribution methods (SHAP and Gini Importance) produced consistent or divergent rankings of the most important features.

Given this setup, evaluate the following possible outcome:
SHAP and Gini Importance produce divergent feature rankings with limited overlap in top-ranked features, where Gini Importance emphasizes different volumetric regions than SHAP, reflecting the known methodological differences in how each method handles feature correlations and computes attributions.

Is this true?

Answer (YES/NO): NO